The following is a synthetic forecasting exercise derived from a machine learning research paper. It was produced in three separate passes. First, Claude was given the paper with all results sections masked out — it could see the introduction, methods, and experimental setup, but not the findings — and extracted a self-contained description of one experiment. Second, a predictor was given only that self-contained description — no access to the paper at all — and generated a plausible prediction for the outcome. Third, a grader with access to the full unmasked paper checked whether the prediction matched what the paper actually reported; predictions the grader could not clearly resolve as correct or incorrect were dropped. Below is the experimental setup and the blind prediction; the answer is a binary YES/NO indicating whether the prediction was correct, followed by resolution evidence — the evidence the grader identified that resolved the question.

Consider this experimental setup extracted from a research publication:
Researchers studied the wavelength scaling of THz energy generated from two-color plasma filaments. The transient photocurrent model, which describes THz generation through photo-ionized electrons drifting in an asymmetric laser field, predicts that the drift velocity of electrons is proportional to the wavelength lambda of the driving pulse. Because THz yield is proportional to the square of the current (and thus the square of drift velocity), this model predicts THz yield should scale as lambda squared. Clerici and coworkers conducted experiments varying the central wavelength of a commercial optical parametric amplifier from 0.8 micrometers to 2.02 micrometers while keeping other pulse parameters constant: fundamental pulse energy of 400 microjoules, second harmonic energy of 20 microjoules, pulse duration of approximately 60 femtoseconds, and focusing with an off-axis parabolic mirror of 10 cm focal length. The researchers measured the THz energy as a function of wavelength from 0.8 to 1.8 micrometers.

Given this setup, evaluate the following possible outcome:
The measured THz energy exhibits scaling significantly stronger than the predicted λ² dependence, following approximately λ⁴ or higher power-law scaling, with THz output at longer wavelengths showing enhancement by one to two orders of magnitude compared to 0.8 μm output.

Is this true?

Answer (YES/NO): YES